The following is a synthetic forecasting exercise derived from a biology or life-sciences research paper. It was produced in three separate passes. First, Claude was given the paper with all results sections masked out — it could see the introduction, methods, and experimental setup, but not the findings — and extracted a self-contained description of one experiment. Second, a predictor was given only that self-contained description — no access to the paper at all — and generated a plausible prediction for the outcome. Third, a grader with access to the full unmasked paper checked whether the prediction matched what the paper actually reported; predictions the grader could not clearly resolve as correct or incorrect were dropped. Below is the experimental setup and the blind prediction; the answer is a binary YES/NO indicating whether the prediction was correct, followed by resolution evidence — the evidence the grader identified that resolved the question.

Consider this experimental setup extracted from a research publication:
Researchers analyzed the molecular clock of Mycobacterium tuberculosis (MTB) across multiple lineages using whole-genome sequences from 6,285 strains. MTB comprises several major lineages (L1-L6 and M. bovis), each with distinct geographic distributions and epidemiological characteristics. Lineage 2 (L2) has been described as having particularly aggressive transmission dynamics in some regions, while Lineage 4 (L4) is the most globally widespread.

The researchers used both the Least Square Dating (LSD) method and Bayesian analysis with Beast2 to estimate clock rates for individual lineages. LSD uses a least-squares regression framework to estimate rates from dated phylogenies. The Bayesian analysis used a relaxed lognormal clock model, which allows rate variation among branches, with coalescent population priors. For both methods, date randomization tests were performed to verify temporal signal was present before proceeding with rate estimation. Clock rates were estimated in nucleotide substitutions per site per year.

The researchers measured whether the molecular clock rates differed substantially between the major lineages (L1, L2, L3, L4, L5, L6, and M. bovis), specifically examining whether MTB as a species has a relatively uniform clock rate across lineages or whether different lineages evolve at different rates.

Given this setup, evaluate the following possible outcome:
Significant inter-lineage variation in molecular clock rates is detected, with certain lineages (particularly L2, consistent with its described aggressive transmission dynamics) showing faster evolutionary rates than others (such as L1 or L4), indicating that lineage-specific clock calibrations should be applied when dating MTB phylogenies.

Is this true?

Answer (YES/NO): NO